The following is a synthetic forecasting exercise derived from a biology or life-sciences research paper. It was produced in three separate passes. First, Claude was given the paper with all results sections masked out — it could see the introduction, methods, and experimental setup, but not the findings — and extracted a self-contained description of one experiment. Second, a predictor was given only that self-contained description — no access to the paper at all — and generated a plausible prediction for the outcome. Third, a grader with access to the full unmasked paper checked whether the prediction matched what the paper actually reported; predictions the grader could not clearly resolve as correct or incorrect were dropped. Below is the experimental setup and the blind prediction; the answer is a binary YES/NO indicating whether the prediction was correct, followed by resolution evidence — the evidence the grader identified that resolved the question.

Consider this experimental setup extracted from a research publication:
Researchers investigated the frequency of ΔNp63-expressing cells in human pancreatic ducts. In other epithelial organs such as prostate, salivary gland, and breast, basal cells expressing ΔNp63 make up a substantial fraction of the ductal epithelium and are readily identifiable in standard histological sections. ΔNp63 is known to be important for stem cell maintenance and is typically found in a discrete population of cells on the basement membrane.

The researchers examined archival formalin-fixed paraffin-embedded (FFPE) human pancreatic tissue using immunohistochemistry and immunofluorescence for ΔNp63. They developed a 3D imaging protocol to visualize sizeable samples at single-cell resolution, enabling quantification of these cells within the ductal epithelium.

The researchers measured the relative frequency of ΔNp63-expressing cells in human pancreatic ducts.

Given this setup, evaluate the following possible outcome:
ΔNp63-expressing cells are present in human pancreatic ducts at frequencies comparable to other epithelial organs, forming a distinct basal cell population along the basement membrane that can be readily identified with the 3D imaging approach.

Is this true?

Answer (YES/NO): NO